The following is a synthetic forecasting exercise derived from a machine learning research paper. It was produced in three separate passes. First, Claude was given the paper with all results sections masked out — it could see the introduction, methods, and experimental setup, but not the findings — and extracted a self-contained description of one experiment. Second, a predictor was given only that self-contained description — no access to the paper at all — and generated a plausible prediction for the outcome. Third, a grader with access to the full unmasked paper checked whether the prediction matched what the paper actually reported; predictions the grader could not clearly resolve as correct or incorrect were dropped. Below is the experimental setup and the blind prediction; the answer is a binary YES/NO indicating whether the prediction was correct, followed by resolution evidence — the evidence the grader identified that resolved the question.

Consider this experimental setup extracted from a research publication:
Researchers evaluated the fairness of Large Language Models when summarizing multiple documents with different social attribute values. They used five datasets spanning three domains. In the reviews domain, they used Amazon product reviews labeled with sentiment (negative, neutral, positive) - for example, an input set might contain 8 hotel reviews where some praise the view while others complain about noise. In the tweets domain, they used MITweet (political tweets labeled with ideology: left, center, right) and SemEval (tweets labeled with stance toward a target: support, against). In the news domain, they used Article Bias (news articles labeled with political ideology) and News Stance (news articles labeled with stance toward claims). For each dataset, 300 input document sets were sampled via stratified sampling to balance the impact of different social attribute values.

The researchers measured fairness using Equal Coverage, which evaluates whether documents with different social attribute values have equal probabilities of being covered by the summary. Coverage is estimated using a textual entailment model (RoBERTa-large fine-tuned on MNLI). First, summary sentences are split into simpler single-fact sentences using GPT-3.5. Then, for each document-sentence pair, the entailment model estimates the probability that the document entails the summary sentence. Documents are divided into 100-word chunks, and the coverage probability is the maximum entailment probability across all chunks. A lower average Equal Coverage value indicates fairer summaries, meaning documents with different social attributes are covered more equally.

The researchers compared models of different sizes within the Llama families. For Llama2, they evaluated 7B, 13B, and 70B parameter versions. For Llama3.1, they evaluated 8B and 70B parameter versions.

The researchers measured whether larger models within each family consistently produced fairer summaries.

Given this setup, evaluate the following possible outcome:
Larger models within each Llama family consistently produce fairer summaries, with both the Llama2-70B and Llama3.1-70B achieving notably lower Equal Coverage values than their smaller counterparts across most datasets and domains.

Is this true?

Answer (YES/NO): NO